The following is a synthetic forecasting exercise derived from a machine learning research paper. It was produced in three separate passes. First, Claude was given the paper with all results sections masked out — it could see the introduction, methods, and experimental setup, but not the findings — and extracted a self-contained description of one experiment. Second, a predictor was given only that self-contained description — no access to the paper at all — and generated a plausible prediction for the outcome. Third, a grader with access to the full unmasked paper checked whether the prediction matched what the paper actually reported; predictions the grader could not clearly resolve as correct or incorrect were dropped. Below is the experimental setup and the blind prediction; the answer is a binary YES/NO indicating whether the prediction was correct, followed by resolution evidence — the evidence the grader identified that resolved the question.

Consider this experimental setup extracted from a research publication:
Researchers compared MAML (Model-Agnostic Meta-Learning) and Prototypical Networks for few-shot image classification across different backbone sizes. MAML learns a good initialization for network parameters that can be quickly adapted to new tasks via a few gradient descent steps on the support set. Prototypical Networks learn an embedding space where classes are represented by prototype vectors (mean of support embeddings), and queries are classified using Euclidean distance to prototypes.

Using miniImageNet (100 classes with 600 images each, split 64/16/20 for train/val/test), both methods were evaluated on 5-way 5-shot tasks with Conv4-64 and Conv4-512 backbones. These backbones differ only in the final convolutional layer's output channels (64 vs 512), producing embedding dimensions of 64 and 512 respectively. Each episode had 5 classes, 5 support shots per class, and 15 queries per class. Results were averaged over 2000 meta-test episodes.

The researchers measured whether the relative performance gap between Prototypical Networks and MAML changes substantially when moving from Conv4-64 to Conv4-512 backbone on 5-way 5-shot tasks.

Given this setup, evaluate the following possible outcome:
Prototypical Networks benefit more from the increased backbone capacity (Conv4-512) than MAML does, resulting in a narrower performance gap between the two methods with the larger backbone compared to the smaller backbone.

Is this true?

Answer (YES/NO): NO